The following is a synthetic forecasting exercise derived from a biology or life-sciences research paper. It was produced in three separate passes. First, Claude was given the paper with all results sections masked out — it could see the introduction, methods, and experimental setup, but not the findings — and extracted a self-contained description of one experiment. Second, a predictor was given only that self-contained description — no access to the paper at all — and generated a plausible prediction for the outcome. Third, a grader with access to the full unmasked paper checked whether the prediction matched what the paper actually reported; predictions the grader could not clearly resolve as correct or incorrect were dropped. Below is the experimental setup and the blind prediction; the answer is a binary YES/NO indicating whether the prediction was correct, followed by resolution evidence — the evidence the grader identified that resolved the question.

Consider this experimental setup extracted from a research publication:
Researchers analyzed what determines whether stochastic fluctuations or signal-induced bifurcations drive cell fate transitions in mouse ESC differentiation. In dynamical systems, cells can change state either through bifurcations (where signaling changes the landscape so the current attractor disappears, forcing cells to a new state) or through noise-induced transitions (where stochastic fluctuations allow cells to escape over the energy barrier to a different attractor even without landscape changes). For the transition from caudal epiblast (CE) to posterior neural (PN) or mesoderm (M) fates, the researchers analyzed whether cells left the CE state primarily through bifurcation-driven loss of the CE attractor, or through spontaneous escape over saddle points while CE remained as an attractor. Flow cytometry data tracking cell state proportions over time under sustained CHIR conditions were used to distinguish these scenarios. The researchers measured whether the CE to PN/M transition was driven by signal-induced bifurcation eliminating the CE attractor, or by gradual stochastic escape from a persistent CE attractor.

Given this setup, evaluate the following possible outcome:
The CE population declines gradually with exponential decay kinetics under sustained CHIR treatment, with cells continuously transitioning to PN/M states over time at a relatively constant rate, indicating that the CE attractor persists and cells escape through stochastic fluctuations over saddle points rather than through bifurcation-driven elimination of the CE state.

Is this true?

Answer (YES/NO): YES